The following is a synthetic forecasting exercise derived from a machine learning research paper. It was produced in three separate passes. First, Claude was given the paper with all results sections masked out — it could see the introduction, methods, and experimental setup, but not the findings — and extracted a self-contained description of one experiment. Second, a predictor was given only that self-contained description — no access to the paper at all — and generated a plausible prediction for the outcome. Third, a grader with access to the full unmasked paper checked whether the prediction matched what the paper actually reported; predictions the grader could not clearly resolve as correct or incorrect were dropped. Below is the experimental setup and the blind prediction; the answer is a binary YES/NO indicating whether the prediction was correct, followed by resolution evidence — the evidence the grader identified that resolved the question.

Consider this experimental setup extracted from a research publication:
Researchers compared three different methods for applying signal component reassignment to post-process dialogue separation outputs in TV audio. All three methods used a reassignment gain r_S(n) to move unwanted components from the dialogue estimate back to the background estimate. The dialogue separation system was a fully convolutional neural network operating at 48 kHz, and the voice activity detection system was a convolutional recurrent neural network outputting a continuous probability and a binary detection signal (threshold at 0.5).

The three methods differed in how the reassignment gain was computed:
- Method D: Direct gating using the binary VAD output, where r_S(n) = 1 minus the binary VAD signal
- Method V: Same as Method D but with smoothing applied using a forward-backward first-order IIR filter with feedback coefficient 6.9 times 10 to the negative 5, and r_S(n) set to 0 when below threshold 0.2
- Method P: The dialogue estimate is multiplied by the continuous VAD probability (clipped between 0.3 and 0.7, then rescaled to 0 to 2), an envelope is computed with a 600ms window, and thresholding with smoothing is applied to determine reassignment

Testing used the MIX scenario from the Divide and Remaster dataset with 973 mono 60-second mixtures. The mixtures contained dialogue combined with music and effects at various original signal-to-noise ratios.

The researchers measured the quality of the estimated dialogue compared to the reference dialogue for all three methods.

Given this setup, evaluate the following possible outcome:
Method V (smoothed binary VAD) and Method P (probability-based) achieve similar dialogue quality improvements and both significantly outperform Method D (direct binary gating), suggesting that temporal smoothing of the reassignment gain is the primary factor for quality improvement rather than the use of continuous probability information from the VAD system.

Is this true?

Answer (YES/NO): NO